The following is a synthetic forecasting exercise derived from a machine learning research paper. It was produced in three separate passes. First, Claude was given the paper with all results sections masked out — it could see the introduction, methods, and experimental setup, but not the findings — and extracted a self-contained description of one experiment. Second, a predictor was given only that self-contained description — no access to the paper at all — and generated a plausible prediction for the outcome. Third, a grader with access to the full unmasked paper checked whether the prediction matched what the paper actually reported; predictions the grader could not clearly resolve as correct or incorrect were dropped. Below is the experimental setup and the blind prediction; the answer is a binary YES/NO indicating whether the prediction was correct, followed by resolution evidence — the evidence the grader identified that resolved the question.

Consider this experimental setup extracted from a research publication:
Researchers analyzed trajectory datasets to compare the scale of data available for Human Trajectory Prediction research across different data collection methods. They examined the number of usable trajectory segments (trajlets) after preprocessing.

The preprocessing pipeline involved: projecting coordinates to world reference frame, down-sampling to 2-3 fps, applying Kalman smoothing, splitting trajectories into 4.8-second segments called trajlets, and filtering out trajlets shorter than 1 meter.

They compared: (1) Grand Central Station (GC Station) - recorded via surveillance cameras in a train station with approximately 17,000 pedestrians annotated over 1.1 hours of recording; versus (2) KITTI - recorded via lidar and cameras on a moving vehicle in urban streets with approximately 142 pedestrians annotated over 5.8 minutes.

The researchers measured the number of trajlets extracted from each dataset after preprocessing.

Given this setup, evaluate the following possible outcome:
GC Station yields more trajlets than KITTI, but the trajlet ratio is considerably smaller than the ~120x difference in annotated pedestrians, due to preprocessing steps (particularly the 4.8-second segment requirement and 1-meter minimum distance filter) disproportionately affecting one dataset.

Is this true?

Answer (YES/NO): NO